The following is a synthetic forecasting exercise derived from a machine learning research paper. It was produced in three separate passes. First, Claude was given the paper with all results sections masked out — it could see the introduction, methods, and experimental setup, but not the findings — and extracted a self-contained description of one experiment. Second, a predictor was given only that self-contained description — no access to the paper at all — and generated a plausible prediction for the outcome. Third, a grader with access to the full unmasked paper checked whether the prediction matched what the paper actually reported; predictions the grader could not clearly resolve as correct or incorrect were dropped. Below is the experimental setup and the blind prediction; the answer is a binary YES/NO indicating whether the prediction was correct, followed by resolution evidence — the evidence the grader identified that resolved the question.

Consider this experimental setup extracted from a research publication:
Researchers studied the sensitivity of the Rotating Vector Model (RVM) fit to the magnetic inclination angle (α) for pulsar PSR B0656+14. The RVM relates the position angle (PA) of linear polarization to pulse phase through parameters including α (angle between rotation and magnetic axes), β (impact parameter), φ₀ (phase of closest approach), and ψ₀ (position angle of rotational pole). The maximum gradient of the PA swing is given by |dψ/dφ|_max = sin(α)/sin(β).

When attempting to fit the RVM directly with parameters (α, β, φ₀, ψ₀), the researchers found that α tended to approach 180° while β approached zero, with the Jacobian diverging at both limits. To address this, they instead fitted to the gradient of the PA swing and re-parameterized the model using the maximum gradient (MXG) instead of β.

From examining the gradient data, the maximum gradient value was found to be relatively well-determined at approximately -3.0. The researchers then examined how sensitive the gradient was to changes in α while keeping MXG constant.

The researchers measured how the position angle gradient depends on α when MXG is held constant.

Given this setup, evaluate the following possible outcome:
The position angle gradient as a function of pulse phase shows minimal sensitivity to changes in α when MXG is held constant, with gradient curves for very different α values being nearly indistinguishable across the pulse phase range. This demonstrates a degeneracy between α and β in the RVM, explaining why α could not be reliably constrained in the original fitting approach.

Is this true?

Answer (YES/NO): YES